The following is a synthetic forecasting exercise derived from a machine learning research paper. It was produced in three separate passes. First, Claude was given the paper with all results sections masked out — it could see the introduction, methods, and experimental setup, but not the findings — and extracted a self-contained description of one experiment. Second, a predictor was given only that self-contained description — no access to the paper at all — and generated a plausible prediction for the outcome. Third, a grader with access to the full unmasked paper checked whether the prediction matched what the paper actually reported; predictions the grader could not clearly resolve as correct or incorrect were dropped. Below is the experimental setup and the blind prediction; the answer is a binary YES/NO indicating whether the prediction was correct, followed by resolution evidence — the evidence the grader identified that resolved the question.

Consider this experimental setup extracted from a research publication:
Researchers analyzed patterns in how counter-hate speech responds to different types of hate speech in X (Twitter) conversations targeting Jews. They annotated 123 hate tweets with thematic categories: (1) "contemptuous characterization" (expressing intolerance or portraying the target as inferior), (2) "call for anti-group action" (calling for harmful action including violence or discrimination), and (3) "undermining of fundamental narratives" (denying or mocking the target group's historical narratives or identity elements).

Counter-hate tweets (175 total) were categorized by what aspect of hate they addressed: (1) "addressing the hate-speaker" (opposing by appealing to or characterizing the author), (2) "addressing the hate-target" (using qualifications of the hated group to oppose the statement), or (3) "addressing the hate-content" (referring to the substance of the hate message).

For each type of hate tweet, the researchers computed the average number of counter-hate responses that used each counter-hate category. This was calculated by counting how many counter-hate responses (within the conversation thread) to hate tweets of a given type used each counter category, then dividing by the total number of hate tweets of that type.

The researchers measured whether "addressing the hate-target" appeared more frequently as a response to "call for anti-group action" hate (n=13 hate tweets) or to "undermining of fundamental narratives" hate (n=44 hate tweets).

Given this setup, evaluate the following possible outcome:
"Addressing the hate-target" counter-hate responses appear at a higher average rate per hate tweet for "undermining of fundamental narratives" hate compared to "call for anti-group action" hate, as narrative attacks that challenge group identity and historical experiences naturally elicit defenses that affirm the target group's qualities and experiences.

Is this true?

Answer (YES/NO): NO